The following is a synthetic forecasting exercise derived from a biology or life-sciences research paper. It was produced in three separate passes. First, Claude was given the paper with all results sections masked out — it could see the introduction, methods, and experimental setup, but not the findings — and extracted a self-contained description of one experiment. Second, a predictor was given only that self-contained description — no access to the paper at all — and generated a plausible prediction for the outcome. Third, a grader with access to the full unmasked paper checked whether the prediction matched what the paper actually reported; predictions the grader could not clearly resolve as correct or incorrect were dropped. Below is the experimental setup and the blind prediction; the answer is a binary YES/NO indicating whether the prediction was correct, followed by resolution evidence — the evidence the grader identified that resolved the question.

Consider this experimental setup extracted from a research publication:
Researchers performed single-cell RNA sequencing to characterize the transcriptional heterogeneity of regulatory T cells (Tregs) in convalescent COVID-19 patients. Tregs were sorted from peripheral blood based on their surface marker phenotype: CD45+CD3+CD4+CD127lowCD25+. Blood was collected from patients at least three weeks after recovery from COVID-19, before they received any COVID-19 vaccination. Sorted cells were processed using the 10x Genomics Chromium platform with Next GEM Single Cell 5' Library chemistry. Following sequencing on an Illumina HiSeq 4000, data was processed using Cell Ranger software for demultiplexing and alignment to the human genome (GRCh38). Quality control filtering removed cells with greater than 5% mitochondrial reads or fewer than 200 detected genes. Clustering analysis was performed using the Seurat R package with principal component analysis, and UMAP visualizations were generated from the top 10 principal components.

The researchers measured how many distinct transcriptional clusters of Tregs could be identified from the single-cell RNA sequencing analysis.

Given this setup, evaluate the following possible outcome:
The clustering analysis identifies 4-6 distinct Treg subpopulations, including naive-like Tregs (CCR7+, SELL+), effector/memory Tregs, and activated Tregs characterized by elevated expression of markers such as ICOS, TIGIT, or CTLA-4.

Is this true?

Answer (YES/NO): NO